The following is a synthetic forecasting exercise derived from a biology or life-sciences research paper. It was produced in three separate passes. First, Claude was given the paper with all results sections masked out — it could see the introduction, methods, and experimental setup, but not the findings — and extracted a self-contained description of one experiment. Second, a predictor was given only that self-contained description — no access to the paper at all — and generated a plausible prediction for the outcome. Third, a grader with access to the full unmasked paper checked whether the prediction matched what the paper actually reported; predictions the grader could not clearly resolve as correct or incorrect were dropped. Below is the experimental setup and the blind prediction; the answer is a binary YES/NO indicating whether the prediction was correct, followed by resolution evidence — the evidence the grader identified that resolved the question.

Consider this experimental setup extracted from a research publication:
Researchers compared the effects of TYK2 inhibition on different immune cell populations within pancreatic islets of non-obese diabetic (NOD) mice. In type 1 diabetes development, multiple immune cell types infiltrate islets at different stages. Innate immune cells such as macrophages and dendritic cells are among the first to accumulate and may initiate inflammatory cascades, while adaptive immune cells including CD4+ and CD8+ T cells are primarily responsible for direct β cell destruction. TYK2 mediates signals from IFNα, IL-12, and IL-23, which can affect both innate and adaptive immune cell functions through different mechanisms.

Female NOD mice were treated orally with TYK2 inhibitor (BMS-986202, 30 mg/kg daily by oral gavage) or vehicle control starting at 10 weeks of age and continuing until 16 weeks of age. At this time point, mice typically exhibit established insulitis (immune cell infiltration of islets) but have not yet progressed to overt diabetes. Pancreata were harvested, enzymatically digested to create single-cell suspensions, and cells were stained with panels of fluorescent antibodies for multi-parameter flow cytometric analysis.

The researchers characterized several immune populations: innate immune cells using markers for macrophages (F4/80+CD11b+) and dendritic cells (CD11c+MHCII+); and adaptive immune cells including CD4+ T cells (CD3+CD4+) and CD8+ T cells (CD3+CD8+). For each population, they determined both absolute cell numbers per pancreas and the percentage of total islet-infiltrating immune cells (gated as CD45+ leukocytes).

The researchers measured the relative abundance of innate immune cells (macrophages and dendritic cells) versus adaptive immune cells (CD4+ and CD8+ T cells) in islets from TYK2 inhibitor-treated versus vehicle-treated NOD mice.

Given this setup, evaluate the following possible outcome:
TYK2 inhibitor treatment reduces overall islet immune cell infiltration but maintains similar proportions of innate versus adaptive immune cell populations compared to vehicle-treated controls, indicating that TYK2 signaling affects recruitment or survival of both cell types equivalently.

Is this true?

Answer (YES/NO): NO